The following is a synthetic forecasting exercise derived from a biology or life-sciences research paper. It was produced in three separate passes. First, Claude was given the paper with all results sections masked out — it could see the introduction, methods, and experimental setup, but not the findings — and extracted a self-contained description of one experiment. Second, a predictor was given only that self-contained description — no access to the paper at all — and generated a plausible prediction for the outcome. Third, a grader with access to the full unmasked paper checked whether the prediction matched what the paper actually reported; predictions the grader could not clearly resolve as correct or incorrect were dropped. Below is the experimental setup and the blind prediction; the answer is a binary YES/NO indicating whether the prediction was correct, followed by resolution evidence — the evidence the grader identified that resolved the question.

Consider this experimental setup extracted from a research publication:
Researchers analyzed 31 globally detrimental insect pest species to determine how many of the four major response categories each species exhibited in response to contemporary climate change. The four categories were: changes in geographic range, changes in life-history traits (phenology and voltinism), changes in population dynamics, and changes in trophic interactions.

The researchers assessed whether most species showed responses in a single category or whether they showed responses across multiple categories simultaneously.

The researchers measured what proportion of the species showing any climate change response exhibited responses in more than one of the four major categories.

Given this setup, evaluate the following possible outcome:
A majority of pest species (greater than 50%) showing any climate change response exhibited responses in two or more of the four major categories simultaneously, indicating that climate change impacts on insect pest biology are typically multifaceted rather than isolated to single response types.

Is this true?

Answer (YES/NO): YES